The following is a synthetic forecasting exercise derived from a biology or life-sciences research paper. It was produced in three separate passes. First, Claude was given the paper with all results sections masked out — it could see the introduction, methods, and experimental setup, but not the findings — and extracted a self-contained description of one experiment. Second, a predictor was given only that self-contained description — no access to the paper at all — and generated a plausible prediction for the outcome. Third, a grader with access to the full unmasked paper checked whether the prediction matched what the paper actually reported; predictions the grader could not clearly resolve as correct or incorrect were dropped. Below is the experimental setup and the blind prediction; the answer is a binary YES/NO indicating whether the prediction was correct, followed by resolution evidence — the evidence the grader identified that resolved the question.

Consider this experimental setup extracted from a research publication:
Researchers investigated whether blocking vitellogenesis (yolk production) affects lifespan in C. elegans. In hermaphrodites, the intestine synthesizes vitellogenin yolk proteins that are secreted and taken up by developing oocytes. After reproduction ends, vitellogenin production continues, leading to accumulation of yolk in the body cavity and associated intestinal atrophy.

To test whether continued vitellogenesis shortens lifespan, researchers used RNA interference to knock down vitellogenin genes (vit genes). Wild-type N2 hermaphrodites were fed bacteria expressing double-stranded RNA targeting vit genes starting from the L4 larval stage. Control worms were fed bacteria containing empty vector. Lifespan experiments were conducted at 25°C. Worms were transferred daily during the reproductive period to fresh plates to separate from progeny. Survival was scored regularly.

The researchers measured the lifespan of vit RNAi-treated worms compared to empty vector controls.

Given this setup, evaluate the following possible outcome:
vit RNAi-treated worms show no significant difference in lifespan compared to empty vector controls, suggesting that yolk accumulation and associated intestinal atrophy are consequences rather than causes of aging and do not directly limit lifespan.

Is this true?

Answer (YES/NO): NO